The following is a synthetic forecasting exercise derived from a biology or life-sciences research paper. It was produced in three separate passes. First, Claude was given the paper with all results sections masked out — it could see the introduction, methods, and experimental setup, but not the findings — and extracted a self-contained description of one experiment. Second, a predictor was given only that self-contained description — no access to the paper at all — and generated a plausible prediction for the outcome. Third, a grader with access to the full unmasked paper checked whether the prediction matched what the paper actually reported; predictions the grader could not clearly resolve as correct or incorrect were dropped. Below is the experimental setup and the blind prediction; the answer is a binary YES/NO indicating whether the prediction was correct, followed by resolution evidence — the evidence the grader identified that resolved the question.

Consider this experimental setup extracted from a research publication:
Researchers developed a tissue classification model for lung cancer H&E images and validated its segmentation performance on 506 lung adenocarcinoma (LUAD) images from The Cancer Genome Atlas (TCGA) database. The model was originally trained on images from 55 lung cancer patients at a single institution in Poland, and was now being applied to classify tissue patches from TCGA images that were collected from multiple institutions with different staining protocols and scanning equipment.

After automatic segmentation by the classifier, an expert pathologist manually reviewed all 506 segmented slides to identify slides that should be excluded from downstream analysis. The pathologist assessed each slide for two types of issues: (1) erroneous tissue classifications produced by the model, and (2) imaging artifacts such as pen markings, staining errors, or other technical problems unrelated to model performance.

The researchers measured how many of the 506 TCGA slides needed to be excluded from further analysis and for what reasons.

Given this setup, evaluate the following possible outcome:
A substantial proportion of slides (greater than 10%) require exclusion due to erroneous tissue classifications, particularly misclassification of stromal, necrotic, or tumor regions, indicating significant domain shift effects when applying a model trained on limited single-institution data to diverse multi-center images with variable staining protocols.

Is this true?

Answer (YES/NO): NO